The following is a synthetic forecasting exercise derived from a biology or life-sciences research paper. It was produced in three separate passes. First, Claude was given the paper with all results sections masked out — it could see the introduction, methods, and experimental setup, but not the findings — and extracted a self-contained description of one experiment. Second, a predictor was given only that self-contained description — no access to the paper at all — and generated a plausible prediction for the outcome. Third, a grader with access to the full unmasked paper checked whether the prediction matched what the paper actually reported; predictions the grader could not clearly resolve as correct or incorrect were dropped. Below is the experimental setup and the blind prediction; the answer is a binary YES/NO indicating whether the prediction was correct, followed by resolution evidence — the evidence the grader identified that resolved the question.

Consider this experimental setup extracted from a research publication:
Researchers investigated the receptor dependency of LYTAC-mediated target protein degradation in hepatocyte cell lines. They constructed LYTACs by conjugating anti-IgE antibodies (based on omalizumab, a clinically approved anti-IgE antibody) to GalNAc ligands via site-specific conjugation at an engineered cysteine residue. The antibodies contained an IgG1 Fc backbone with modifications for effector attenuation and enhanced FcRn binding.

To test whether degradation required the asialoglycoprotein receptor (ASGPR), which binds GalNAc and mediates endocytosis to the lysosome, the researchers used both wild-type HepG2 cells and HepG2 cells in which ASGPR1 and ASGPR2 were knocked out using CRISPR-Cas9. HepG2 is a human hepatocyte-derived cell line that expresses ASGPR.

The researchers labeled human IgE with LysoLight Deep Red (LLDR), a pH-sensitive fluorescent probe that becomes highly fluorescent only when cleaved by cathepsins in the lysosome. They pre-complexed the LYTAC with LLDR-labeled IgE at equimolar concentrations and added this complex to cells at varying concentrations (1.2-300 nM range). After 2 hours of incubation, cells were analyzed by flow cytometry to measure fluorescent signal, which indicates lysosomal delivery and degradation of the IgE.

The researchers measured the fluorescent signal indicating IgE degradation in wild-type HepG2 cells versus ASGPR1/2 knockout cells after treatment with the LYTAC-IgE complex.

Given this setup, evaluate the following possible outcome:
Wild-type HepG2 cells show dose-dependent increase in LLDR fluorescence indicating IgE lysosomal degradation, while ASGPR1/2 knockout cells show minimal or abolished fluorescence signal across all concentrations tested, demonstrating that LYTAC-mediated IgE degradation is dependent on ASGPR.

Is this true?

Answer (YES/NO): YES